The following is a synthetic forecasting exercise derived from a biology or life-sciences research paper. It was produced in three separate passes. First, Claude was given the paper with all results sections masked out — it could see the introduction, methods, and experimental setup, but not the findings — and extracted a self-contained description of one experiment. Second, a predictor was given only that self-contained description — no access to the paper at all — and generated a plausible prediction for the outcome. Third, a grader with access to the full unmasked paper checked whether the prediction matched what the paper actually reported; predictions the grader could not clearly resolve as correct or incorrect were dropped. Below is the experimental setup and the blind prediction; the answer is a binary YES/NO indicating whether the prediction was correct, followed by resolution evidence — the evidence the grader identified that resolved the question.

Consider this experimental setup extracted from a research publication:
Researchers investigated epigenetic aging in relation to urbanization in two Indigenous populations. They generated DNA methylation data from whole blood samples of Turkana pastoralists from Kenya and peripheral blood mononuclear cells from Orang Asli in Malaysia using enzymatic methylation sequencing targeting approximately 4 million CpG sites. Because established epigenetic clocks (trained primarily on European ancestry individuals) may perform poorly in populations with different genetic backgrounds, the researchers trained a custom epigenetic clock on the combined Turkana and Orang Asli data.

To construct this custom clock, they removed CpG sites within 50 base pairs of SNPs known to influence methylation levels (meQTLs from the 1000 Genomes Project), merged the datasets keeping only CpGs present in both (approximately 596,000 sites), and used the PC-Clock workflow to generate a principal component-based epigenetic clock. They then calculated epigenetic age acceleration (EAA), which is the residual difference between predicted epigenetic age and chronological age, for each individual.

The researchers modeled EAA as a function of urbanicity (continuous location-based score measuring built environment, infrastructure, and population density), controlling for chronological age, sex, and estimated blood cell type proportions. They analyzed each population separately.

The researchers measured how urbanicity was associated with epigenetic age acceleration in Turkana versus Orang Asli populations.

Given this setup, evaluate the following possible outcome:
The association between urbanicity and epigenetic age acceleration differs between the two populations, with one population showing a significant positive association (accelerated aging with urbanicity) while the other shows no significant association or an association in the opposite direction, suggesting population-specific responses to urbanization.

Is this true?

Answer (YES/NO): YES